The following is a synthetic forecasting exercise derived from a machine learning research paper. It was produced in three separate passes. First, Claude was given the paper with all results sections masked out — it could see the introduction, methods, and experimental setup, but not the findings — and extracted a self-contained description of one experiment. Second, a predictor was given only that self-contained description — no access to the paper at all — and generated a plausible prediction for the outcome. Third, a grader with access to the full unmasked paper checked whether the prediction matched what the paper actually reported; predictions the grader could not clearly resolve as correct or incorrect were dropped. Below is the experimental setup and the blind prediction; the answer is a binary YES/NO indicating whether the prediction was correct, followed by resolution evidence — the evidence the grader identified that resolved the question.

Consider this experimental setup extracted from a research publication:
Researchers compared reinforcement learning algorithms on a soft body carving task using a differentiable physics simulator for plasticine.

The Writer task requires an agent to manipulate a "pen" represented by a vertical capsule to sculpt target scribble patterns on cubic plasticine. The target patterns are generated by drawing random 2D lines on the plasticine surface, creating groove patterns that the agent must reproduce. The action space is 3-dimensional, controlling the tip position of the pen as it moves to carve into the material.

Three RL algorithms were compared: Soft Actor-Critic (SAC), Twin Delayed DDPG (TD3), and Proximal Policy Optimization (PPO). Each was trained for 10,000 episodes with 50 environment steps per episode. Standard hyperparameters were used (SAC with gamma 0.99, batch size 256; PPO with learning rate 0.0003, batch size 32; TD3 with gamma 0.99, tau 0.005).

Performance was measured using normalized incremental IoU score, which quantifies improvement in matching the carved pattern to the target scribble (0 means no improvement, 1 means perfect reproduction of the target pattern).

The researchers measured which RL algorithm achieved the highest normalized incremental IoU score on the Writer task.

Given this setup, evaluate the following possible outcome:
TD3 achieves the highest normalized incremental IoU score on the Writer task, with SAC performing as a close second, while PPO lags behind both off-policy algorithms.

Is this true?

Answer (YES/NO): NO